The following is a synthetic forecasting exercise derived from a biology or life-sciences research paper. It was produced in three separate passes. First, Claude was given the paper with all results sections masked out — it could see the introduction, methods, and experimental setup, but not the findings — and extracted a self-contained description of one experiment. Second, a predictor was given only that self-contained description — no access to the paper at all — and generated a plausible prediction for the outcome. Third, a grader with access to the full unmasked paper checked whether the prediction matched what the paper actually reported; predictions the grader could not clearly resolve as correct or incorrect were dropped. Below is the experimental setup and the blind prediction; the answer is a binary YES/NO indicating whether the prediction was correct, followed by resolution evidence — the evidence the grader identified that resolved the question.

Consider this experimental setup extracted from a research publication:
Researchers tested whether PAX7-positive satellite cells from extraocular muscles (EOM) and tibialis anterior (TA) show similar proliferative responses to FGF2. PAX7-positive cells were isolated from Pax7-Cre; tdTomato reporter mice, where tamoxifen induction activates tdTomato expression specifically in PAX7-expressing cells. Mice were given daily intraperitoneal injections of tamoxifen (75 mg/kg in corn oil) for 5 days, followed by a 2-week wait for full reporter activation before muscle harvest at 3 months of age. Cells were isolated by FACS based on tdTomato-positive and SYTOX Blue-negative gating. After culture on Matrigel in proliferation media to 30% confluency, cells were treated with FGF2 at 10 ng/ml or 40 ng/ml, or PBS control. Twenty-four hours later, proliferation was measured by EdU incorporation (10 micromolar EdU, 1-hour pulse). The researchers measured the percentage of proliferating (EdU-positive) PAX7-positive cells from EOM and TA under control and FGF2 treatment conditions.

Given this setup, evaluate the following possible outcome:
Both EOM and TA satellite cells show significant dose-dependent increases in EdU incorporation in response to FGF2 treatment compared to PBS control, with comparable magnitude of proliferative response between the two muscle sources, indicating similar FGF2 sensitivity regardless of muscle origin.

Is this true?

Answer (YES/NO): NO